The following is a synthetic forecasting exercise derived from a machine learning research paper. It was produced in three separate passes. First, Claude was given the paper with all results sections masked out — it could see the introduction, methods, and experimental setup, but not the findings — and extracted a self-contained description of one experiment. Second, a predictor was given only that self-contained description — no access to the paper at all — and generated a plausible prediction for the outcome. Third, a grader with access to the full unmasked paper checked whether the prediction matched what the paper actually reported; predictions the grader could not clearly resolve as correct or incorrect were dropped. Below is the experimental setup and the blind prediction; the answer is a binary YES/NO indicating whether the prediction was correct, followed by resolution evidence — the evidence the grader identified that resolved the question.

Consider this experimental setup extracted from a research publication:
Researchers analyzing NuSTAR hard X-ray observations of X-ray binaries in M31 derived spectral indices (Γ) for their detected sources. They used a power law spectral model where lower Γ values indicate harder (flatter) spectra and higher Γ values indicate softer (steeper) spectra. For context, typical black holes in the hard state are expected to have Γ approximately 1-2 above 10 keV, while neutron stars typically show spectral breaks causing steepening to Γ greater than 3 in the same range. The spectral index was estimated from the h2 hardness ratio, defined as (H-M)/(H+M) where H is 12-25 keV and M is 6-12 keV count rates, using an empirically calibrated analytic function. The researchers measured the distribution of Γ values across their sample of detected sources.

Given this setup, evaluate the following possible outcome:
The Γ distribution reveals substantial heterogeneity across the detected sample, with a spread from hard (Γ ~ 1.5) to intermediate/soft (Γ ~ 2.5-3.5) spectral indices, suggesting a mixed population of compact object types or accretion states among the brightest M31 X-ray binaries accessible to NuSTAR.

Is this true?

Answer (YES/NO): YES